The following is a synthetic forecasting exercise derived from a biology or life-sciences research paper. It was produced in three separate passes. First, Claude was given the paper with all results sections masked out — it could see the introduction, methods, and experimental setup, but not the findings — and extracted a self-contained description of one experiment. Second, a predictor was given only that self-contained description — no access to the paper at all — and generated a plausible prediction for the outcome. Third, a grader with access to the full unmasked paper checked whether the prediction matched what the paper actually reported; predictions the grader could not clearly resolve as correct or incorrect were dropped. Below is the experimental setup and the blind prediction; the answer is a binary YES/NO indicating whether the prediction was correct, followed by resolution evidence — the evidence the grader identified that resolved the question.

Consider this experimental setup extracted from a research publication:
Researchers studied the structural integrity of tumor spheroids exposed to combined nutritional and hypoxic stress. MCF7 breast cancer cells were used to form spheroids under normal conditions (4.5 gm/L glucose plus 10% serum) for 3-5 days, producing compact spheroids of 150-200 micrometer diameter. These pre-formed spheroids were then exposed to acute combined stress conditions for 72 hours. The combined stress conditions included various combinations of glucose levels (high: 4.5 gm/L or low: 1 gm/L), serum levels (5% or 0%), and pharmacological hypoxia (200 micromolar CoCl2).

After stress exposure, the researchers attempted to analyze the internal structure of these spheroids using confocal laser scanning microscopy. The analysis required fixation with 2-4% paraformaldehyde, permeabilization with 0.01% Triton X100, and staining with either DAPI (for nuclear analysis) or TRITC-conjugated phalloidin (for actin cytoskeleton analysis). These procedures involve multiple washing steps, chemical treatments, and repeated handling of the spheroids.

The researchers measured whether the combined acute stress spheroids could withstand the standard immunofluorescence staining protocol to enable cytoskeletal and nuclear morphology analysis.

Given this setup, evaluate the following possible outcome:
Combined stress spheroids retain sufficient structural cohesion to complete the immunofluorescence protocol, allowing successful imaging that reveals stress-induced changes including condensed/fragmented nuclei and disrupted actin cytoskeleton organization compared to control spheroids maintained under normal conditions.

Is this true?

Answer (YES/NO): NO